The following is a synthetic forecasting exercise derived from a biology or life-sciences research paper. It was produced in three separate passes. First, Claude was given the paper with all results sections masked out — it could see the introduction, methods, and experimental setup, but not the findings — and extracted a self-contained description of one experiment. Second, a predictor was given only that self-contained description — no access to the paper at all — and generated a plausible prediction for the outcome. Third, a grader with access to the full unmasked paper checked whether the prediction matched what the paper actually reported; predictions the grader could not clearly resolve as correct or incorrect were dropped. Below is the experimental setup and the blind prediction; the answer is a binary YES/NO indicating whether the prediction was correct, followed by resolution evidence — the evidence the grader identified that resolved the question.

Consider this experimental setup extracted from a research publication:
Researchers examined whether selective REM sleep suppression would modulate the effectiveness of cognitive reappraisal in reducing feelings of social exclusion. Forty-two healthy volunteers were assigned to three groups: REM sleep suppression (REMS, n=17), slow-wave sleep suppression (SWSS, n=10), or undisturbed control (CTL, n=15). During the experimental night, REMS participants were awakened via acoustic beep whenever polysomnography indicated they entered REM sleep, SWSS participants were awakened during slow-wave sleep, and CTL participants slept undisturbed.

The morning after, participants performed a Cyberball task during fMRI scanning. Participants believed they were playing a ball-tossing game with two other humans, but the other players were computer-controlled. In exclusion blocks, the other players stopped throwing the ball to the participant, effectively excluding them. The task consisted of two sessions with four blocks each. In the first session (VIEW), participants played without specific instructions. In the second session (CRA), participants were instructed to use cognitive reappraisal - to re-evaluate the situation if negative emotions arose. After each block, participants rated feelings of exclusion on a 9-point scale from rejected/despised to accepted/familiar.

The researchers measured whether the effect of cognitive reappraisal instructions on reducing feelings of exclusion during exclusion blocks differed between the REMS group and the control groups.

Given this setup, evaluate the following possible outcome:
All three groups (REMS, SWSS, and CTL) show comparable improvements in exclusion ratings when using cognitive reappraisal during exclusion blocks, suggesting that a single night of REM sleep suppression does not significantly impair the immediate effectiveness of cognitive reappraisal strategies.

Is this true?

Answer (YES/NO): YES